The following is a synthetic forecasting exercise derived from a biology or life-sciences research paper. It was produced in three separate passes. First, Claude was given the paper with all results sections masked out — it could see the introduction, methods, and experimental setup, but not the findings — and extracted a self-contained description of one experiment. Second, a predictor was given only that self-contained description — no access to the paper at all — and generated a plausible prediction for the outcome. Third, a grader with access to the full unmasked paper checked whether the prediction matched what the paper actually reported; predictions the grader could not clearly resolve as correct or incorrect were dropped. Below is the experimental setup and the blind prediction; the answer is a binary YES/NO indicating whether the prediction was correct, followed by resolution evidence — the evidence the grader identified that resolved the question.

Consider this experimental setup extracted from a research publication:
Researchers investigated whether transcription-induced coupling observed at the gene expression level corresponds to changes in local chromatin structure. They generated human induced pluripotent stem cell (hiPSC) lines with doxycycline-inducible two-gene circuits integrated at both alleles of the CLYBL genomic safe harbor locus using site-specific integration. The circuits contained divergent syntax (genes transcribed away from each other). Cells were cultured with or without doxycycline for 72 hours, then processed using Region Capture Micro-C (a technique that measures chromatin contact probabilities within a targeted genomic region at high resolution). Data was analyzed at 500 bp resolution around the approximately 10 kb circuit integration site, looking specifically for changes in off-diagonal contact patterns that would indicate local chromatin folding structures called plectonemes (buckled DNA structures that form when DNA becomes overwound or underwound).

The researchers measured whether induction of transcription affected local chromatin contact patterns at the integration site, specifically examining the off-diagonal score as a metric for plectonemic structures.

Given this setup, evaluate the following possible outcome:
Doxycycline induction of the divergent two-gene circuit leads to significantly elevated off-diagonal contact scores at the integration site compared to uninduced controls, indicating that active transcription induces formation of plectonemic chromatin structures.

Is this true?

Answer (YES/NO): YES